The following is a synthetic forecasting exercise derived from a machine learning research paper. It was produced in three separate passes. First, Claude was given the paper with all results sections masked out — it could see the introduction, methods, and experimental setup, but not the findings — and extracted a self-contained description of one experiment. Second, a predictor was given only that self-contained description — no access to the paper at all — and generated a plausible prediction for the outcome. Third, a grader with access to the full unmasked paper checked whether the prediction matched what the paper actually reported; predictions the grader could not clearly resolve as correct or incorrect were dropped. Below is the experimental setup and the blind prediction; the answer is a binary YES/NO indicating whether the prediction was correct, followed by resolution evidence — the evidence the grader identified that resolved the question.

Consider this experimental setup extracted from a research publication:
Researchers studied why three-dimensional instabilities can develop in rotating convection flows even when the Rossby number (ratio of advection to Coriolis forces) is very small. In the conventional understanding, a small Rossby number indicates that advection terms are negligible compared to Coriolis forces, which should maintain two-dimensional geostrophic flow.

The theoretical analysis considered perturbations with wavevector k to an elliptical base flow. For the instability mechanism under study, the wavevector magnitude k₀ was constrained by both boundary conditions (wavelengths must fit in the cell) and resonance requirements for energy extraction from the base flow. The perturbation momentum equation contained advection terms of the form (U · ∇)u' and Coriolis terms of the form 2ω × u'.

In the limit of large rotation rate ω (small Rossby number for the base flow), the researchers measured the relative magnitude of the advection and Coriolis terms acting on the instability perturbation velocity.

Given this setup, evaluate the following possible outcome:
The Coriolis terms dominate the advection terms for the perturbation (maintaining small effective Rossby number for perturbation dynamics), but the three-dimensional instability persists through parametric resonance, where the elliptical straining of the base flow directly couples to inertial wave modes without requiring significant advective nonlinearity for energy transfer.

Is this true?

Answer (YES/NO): NO